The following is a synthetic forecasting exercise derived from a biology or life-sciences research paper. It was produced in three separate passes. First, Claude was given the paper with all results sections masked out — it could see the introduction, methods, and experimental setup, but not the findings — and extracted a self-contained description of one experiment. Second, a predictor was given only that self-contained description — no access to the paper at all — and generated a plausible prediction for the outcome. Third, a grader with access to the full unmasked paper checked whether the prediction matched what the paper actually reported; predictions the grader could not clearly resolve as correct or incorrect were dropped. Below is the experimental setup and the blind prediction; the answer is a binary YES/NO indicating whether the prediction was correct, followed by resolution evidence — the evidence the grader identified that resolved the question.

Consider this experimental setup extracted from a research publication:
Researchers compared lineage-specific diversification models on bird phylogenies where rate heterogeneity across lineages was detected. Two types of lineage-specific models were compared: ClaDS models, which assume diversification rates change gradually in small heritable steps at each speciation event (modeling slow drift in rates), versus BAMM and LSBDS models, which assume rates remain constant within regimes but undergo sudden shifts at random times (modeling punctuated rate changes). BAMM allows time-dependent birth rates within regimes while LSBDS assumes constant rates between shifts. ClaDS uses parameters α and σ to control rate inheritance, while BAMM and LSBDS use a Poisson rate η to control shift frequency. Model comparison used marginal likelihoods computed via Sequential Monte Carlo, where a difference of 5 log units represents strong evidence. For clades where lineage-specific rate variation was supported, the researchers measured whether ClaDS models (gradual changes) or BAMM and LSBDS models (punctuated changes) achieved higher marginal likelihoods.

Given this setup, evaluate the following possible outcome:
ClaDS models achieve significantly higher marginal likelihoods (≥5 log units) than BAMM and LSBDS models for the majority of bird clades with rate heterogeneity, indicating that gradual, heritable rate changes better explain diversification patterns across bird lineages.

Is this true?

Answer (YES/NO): YES